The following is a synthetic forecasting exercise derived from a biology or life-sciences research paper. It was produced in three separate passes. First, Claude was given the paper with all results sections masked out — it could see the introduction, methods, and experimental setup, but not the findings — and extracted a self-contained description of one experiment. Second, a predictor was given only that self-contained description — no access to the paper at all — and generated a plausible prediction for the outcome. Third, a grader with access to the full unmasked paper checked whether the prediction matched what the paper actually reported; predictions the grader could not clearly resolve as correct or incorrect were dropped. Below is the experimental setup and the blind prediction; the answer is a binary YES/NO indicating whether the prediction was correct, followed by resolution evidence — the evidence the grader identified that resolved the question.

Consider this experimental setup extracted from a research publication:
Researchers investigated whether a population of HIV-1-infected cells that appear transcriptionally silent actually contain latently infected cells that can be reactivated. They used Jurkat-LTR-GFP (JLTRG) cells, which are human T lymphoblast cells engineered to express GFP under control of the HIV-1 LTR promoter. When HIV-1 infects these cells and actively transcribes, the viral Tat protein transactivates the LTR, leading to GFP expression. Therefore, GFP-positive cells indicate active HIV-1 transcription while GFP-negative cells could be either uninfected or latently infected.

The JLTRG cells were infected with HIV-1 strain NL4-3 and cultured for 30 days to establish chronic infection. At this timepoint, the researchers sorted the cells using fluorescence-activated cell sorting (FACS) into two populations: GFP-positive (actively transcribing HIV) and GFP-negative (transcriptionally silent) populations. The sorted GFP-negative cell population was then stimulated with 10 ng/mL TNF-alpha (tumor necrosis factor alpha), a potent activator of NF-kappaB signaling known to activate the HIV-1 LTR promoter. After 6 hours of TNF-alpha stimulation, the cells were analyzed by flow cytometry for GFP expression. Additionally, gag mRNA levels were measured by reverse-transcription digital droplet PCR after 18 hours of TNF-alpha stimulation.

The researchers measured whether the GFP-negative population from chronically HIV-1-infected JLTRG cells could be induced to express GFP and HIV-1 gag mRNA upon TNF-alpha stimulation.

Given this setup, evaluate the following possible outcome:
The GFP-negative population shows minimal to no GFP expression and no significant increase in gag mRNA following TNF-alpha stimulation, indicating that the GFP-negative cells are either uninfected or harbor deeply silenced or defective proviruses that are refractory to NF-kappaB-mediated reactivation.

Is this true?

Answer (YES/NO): NO